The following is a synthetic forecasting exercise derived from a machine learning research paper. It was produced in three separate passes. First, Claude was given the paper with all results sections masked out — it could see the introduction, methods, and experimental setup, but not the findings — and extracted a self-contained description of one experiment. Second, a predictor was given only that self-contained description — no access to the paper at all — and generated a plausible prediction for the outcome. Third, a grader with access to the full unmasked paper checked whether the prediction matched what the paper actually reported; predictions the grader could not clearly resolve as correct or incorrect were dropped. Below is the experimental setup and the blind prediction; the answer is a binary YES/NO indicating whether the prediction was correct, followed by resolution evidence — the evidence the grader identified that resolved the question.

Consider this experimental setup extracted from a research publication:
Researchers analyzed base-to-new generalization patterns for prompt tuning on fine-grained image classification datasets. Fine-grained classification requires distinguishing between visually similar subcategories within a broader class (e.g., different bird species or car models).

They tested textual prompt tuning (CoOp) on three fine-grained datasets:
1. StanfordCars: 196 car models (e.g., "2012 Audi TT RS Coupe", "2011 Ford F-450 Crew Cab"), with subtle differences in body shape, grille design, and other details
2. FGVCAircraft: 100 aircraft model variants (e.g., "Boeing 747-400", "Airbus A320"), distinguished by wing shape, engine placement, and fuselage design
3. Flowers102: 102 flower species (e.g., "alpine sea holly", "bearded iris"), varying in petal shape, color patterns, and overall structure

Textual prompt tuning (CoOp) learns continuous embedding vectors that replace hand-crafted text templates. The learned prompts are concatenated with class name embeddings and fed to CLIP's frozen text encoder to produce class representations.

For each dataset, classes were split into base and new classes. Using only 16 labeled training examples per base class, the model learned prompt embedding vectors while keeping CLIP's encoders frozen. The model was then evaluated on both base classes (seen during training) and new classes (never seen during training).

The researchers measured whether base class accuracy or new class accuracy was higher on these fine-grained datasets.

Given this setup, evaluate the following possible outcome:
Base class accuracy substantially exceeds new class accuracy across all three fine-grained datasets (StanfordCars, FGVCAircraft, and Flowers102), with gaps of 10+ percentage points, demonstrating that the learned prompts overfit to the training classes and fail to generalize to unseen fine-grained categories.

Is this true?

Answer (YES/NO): NO